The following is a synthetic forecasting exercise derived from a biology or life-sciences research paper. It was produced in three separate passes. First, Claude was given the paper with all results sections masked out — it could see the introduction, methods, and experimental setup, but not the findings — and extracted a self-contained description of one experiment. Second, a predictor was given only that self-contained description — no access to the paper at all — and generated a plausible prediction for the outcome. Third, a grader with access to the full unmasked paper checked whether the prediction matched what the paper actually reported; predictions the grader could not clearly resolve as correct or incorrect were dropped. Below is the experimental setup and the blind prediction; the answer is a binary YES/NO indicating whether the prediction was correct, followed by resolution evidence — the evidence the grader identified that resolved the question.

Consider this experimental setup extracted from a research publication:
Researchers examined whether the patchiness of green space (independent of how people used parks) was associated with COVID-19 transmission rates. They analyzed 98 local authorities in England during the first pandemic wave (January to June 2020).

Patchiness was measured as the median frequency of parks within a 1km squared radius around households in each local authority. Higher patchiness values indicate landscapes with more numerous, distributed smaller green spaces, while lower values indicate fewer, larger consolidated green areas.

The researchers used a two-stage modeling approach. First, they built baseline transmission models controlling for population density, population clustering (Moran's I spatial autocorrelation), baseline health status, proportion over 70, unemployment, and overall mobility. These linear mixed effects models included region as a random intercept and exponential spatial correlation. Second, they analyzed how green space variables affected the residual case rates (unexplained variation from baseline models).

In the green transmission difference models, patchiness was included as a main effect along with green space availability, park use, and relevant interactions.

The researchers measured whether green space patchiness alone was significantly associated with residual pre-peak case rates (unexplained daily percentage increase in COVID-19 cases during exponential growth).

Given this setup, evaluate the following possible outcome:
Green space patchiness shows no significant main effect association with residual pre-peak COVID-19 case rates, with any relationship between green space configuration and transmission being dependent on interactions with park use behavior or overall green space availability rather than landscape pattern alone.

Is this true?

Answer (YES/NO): YES